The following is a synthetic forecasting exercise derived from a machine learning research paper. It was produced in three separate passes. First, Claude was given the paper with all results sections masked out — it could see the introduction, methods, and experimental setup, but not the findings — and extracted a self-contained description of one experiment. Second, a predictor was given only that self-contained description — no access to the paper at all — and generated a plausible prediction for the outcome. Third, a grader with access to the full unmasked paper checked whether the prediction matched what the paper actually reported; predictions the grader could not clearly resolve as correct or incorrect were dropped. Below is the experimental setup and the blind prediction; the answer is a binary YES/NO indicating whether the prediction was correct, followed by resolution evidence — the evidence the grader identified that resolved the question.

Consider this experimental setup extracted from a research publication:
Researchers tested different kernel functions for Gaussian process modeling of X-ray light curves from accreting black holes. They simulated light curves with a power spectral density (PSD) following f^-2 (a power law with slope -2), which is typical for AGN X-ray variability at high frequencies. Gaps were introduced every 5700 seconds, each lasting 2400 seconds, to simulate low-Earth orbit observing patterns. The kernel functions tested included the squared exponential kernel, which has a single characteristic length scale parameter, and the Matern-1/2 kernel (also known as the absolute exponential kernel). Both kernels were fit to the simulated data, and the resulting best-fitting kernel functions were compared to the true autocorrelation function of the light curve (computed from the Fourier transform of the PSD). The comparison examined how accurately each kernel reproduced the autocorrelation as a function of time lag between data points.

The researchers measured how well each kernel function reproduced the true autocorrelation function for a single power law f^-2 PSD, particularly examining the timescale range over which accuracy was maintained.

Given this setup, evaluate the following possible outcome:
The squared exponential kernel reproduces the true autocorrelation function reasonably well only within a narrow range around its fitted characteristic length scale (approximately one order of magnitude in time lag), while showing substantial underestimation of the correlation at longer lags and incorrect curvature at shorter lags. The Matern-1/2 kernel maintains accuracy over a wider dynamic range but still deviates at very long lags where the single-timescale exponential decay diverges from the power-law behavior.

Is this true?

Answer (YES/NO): NO